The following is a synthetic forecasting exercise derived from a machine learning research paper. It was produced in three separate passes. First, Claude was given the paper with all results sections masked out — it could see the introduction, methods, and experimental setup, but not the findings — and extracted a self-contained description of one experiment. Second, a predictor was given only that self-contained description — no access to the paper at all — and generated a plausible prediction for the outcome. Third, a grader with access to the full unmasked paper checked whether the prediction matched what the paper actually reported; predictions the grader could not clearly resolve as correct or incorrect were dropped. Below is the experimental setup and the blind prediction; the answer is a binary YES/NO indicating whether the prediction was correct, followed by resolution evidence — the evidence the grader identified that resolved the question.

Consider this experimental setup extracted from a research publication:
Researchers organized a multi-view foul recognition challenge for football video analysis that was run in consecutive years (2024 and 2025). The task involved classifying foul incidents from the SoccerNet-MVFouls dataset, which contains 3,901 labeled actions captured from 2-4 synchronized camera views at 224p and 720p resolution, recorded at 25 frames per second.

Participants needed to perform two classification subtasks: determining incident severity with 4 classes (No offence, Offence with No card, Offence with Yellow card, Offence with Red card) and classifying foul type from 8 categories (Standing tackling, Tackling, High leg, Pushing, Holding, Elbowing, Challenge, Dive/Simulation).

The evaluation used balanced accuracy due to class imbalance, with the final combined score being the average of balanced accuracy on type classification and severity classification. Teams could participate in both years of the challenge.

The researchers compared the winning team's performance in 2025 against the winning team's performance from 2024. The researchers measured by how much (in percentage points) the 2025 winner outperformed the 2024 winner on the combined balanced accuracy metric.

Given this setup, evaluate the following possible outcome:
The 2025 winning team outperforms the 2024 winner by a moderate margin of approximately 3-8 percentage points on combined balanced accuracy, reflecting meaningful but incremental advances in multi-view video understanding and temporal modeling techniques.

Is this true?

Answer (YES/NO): YES